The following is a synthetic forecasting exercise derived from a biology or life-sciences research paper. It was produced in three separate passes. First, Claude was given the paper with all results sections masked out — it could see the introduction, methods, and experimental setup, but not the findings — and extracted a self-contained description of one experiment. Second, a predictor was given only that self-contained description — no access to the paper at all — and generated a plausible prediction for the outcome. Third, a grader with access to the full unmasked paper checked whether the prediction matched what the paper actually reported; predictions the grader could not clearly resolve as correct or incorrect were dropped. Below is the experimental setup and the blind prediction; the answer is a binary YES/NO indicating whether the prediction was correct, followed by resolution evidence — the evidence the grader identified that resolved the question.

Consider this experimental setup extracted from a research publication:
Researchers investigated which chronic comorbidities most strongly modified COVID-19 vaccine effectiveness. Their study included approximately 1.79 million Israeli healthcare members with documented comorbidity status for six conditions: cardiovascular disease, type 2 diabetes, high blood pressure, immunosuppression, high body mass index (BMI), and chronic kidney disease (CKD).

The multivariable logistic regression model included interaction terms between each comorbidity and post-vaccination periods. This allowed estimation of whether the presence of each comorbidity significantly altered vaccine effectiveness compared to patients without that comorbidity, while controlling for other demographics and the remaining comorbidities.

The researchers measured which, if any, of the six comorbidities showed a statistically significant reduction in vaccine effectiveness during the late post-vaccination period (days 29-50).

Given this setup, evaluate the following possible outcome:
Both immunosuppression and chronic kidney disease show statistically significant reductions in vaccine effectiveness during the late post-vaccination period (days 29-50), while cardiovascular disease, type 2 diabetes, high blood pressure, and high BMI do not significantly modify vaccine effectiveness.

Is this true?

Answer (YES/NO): NO